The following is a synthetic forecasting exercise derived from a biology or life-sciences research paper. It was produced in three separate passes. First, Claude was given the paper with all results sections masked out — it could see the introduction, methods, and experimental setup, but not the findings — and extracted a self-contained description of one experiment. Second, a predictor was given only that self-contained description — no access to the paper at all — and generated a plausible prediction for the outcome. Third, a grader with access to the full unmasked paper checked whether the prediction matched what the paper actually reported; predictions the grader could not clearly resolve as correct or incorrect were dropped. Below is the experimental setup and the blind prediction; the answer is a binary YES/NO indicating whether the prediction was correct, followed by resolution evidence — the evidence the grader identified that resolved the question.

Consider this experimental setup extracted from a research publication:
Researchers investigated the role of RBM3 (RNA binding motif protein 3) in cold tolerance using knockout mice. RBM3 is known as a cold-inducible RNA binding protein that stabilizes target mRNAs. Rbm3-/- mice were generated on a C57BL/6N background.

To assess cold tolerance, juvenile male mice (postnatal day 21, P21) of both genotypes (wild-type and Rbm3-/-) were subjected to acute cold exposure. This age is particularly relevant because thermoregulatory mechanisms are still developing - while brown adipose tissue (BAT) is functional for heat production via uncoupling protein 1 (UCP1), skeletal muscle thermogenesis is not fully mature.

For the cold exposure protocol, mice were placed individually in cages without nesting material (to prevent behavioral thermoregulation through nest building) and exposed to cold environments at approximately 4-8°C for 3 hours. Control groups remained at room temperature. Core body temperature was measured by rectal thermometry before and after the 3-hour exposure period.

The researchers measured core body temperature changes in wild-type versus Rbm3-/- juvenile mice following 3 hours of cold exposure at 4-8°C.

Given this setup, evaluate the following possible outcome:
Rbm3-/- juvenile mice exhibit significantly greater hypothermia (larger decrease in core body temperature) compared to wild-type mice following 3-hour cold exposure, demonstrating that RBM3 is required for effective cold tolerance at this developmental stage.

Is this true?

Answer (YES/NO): YES